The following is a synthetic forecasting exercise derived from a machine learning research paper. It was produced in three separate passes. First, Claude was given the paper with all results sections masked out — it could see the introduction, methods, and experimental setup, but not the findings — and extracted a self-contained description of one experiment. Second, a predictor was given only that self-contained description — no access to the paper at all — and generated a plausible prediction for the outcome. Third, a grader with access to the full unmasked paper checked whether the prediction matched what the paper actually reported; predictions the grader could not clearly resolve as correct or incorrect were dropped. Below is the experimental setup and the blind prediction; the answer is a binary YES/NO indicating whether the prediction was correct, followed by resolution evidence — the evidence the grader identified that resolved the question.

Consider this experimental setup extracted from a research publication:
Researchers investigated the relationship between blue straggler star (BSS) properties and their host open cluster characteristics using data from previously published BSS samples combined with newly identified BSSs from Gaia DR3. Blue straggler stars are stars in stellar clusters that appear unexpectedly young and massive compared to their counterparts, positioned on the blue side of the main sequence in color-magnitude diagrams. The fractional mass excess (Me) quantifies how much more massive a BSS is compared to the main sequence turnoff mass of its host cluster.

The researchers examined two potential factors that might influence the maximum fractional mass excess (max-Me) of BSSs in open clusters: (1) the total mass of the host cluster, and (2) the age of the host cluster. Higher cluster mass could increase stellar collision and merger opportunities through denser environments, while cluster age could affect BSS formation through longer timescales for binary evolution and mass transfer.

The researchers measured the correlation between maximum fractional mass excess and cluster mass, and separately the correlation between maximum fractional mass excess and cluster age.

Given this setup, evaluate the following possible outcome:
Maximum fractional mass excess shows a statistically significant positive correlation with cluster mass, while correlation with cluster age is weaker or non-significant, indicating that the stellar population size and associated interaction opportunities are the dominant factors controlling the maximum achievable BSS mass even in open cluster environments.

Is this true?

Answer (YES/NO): YES